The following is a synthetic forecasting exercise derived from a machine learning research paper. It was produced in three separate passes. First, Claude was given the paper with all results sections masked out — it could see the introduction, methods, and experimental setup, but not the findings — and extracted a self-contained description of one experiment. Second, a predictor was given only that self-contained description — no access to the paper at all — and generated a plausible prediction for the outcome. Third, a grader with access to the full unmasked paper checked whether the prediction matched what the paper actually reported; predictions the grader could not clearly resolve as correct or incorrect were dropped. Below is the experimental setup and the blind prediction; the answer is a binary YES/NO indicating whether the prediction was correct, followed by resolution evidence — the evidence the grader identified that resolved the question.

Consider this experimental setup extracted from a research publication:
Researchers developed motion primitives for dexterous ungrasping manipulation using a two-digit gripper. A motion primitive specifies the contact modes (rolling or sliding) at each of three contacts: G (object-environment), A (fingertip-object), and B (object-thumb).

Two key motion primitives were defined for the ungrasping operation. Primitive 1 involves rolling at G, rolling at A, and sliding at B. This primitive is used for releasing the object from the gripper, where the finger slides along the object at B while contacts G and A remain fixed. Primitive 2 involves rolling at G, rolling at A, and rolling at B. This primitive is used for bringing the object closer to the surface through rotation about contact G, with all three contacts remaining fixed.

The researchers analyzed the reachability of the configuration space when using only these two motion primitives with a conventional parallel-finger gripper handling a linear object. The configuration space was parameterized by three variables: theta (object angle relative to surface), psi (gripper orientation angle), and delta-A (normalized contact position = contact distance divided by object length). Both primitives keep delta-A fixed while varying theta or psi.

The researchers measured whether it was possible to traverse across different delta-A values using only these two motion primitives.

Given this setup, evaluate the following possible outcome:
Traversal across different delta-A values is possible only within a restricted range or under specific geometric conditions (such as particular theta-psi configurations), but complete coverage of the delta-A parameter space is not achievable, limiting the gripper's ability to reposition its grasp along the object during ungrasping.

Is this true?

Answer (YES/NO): NO